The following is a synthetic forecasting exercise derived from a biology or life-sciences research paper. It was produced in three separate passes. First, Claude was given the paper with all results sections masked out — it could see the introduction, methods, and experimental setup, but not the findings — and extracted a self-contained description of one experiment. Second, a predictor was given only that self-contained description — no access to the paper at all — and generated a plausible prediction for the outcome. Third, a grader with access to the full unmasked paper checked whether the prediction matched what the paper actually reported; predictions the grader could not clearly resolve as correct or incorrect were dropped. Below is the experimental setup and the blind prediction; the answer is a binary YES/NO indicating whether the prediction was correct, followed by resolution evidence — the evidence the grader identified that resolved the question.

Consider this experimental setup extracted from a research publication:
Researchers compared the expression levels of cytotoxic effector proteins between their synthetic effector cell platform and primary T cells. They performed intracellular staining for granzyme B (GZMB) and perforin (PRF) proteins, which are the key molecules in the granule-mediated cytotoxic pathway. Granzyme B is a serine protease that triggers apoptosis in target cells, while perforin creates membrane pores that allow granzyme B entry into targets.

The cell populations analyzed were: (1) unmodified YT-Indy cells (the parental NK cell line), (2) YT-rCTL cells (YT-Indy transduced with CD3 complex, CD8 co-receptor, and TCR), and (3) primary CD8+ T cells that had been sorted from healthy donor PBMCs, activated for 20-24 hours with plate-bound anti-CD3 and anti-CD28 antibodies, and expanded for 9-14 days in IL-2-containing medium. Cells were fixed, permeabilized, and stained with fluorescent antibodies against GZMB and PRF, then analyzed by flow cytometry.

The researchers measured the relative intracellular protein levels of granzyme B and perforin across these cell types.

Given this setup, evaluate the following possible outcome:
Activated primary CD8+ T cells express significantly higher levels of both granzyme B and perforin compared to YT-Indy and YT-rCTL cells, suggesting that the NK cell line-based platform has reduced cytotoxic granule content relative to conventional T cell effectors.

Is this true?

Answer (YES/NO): NO